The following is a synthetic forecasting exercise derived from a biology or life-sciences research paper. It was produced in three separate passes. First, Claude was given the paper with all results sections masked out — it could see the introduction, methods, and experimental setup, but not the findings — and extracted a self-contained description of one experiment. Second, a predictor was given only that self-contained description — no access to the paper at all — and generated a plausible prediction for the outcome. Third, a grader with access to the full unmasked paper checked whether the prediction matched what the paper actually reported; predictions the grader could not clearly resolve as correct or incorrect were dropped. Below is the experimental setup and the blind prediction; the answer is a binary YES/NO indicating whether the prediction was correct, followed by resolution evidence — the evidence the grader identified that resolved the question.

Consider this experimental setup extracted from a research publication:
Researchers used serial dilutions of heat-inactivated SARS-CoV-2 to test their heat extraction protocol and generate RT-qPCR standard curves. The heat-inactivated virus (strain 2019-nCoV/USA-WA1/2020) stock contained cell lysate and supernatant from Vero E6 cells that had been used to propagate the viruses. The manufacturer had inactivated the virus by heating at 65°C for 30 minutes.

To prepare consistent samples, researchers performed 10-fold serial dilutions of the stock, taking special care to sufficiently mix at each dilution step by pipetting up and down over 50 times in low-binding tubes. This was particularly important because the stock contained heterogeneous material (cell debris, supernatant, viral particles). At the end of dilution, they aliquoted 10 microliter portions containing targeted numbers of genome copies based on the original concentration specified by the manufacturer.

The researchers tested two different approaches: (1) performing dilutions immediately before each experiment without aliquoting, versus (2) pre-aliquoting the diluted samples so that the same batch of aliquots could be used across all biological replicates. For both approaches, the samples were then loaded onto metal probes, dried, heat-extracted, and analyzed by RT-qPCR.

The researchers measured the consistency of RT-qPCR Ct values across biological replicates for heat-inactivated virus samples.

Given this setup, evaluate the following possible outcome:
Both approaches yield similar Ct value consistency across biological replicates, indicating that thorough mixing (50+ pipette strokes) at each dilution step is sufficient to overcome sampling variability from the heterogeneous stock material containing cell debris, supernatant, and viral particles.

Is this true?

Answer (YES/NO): NO